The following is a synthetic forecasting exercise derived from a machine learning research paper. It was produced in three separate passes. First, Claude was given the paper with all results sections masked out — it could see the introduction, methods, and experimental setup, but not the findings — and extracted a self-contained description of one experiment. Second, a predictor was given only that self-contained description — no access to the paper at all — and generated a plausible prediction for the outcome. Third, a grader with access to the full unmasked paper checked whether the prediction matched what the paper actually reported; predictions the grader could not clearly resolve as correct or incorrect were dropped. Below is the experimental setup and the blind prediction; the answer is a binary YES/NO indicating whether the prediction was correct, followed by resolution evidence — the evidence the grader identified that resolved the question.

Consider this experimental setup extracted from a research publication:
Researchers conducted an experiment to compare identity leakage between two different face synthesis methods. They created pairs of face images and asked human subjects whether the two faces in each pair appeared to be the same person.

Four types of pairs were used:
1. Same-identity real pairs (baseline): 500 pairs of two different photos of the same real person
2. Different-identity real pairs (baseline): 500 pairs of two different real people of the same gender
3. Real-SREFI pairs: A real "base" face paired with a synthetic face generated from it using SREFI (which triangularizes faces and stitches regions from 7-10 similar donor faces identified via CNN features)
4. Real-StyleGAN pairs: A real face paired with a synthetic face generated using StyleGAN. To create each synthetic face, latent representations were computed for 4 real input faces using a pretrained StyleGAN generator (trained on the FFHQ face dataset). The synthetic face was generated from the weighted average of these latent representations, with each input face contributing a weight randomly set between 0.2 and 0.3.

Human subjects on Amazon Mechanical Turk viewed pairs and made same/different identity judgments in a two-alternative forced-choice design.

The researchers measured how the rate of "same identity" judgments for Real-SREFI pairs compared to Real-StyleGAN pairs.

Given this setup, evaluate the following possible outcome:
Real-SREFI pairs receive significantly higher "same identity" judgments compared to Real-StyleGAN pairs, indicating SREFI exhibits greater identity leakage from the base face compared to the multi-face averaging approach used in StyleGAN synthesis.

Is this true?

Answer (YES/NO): NO